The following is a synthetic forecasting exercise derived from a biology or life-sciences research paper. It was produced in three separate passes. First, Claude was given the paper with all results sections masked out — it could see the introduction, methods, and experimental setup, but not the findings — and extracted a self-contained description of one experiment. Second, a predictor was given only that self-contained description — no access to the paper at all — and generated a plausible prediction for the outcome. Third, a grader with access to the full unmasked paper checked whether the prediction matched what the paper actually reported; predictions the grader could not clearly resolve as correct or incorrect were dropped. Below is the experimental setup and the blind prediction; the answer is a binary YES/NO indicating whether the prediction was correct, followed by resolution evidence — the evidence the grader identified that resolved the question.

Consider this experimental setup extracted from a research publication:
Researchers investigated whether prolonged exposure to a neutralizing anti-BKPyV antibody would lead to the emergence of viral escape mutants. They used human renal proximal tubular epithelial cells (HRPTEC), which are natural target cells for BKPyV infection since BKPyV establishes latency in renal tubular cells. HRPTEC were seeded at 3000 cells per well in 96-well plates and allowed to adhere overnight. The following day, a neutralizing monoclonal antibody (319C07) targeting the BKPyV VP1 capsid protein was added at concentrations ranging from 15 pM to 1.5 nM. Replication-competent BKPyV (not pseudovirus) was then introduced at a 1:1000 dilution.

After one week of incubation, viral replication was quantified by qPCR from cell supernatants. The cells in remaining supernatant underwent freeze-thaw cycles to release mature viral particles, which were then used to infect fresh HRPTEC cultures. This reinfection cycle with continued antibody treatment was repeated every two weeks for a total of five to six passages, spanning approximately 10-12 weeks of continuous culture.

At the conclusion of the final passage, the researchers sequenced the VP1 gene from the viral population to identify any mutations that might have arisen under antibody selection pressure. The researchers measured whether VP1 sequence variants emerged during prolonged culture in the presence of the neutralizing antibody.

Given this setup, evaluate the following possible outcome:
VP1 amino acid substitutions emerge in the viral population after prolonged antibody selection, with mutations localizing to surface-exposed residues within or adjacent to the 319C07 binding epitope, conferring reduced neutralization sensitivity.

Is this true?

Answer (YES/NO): NO